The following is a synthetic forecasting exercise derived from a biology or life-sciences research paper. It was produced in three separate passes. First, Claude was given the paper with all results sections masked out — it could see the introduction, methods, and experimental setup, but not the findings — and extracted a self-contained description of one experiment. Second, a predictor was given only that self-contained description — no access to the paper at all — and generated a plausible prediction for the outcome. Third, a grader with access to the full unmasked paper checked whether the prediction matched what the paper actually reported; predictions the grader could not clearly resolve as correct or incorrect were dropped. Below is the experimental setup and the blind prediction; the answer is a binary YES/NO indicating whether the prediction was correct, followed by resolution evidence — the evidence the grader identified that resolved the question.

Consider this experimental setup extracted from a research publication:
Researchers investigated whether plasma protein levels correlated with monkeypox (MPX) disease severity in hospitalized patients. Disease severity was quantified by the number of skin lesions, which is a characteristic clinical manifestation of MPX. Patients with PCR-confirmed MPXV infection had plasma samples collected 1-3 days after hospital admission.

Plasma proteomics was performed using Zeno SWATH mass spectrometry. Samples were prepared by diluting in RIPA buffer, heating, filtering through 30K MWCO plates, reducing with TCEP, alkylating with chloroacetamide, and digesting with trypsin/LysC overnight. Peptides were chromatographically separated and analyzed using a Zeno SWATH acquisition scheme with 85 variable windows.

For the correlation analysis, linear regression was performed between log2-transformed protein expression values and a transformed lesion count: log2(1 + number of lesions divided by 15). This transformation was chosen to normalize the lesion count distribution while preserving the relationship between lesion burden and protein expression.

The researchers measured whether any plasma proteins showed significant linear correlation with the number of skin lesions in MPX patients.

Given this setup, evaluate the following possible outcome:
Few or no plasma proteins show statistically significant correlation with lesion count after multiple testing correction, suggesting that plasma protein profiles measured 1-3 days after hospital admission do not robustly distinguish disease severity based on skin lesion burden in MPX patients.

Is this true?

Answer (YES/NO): NO